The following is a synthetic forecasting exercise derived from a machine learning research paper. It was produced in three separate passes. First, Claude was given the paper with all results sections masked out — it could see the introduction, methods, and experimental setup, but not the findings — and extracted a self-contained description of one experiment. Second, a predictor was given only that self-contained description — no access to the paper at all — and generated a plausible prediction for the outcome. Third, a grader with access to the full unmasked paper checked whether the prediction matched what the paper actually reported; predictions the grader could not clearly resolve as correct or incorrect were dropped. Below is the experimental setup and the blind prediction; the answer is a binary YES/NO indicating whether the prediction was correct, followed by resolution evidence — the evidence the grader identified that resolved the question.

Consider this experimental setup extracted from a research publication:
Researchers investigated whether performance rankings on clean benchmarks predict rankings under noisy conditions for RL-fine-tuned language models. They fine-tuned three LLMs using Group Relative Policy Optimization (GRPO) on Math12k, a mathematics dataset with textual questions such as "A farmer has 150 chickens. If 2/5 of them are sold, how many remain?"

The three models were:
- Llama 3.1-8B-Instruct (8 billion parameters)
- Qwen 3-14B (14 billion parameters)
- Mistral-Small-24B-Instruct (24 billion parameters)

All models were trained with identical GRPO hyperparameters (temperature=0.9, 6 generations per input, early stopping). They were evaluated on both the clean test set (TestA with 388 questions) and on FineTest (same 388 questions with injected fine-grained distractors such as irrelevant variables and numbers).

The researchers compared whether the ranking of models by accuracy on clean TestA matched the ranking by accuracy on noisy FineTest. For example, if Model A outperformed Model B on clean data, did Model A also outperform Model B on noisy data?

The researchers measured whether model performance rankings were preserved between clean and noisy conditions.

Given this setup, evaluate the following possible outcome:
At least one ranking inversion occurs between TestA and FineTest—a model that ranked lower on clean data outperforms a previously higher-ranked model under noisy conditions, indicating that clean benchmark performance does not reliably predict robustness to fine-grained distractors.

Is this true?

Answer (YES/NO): NO